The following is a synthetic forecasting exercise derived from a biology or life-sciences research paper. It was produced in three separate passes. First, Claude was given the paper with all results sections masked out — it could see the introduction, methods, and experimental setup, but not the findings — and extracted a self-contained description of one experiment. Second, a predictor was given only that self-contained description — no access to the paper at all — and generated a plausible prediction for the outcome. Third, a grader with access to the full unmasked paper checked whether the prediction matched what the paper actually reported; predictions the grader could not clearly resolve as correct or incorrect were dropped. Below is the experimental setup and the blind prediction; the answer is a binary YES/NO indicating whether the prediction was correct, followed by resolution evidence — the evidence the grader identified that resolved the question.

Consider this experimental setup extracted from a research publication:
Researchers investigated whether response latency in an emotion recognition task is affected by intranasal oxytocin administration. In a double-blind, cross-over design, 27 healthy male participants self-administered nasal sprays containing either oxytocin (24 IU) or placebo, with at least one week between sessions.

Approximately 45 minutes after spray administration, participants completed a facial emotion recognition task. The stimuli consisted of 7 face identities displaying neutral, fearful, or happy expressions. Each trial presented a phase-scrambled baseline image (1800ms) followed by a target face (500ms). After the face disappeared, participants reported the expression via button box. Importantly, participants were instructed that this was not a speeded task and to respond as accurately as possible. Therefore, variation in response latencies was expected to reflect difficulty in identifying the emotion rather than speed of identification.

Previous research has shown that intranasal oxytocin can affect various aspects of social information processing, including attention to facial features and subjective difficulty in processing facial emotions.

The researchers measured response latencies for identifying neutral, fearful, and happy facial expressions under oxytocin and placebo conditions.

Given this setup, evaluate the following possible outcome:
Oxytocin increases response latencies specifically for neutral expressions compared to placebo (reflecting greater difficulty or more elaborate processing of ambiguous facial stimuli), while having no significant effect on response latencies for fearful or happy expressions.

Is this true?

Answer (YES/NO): NO